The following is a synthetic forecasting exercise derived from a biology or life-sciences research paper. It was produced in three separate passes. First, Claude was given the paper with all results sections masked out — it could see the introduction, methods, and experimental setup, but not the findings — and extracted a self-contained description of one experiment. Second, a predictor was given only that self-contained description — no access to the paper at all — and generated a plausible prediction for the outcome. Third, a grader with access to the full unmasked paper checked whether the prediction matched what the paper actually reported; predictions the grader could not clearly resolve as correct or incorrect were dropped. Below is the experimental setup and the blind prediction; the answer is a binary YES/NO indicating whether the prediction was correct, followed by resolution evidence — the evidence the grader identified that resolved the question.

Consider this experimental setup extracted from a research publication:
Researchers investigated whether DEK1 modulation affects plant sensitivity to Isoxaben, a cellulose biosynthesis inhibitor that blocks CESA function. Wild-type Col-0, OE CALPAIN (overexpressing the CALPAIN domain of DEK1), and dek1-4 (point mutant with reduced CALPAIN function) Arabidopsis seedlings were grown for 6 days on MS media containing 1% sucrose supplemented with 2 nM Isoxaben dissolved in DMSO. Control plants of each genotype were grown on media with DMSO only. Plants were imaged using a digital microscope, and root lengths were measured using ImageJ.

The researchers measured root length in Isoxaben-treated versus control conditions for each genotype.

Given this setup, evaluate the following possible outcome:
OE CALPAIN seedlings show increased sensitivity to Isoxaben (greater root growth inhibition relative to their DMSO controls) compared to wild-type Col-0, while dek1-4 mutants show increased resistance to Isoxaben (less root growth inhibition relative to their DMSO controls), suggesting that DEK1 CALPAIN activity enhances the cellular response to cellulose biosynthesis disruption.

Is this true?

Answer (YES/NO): YES